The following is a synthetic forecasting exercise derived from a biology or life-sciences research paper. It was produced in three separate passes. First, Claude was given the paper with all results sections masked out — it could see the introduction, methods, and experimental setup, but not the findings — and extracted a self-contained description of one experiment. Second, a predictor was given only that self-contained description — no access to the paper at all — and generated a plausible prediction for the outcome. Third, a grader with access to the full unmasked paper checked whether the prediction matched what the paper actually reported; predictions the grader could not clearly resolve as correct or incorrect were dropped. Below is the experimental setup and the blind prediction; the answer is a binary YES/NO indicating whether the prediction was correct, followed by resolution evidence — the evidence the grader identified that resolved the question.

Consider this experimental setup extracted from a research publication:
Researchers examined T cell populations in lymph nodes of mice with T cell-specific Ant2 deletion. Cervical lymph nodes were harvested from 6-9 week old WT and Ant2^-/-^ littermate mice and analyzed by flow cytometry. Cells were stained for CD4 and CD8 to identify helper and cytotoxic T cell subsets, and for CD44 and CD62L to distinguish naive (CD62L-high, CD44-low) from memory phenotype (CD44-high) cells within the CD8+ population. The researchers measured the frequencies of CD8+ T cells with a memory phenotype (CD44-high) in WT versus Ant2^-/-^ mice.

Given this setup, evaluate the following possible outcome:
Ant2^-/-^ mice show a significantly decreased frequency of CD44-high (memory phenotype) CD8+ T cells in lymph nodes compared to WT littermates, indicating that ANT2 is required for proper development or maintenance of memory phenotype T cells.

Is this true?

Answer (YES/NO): NO